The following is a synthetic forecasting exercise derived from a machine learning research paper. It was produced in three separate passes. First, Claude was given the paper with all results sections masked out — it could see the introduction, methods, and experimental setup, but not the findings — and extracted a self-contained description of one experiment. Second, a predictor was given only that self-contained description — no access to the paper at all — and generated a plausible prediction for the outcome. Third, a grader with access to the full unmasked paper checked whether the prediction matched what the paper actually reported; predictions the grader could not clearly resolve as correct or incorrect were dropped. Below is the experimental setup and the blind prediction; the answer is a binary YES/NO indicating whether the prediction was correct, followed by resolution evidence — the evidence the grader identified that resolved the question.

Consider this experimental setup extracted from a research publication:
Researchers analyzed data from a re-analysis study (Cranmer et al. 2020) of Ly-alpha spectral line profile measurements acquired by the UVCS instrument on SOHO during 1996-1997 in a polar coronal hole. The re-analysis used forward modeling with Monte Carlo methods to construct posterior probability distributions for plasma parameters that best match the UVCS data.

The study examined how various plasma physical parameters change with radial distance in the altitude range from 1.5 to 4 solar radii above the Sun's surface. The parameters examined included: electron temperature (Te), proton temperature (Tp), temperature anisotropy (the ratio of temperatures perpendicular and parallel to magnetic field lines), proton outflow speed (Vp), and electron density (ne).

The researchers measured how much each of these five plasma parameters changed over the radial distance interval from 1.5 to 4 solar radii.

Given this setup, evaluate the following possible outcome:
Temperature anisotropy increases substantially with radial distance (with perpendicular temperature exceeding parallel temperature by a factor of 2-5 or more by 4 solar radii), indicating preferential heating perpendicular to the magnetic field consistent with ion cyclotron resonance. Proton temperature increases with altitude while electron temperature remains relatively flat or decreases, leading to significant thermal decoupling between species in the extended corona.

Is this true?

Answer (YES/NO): NO